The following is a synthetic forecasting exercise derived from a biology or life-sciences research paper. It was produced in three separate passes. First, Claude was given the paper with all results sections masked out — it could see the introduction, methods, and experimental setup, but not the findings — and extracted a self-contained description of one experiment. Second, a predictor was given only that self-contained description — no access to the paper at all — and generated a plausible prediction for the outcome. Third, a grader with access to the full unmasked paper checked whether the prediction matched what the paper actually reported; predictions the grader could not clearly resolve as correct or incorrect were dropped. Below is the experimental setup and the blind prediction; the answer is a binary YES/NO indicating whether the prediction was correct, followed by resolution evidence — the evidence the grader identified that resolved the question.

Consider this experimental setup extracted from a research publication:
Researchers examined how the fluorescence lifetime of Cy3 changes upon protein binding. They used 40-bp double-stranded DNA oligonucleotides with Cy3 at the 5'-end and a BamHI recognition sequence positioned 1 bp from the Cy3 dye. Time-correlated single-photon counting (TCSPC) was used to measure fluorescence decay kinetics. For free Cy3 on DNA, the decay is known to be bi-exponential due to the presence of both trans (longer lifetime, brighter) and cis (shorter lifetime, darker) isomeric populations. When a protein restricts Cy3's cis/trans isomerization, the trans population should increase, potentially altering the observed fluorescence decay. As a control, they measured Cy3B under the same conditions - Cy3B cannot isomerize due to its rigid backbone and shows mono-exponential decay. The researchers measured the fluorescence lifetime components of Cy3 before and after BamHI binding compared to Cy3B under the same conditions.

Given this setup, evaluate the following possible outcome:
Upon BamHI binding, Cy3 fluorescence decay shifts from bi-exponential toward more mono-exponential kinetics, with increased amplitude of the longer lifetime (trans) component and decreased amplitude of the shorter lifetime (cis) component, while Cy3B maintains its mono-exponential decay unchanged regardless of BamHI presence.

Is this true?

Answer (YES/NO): NO